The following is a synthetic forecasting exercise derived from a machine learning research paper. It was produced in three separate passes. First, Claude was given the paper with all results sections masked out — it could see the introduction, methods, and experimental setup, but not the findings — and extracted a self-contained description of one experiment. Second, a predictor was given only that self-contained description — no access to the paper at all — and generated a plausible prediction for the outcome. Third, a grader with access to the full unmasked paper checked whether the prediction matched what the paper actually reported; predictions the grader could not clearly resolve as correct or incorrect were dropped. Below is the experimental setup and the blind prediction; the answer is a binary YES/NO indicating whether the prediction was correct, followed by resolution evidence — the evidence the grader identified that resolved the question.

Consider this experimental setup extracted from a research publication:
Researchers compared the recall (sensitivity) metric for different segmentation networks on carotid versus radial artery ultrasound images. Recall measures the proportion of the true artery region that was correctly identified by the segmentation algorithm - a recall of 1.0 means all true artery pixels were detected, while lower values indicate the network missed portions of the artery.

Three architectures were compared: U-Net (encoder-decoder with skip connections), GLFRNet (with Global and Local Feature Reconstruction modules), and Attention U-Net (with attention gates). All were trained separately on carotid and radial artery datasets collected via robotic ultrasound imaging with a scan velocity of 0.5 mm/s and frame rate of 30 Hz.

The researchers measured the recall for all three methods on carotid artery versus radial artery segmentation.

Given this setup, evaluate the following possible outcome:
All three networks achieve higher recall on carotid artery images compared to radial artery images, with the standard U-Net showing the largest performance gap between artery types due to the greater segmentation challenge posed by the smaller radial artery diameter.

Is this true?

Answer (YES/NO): NO